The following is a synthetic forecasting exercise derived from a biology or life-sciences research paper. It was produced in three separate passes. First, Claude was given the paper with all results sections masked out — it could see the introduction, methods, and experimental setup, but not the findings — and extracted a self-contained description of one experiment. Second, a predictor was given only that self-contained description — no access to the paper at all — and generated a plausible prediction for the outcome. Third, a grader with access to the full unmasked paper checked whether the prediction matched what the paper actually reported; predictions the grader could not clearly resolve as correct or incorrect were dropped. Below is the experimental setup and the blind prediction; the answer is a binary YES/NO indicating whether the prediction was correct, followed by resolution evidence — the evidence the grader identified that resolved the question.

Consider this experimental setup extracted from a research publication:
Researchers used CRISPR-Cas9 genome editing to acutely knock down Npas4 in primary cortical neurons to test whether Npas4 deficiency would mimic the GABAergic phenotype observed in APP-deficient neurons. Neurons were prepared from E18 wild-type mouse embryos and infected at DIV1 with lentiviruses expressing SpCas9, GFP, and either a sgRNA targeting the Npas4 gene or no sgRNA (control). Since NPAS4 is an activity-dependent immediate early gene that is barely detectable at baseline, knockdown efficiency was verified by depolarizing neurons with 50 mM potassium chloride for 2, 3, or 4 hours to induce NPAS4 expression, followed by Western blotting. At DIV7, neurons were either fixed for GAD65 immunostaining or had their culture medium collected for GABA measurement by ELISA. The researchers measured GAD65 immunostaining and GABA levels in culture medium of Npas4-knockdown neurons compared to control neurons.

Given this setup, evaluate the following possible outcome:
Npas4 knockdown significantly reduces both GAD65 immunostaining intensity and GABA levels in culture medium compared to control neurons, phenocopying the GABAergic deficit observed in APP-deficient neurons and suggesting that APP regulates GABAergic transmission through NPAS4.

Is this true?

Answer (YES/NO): NO